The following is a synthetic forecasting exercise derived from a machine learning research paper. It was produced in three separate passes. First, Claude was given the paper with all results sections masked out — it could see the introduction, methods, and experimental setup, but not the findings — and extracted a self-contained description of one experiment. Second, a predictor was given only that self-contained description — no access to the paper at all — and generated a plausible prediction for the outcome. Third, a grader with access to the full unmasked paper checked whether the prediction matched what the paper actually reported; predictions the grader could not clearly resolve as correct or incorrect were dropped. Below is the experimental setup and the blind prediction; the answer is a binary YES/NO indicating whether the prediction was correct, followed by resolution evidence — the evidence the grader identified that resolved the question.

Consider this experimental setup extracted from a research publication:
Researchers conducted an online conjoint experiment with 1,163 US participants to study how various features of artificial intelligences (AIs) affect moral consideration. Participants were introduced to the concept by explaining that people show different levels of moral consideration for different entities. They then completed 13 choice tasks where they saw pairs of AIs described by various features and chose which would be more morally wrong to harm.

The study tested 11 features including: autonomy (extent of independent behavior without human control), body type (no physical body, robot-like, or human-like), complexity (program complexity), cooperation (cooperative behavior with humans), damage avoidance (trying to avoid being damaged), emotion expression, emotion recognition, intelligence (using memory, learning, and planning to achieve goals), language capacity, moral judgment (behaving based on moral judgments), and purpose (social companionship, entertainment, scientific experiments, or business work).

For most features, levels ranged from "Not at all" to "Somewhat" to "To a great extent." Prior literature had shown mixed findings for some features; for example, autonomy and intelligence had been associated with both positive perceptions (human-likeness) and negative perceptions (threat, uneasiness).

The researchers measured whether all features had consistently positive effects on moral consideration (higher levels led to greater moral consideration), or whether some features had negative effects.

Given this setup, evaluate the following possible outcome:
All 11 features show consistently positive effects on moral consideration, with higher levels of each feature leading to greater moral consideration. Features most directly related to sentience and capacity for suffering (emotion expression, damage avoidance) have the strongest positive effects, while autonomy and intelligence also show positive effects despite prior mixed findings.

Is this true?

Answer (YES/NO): NO